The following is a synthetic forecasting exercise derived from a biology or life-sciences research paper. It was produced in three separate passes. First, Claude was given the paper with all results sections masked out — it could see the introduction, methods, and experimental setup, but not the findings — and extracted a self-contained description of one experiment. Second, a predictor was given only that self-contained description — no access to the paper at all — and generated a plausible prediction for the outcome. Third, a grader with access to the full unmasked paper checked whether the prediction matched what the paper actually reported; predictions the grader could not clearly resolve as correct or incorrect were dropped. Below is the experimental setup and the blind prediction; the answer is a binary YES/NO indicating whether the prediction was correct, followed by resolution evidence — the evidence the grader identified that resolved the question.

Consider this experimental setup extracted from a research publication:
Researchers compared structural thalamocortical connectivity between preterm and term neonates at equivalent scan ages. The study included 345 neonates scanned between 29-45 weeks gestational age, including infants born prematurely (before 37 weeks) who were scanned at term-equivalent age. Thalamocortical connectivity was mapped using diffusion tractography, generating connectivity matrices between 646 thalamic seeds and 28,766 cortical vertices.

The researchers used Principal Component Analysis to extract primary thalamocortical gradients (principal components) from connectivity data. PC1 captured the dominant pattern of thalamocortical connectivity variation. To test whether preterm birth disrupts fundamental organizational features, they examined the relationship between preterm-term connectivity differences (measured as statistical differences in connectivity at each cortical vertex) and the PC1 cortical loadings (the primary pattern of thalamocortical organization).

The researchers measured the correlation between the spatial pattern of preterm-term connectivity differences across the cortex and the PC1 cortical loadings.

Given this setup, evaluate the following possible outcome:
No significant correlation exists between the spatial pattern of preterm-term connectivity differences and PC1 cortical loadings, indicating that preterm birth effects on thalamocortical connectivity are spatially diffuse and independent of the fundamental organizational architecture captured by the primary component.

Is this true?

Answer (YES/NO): YES